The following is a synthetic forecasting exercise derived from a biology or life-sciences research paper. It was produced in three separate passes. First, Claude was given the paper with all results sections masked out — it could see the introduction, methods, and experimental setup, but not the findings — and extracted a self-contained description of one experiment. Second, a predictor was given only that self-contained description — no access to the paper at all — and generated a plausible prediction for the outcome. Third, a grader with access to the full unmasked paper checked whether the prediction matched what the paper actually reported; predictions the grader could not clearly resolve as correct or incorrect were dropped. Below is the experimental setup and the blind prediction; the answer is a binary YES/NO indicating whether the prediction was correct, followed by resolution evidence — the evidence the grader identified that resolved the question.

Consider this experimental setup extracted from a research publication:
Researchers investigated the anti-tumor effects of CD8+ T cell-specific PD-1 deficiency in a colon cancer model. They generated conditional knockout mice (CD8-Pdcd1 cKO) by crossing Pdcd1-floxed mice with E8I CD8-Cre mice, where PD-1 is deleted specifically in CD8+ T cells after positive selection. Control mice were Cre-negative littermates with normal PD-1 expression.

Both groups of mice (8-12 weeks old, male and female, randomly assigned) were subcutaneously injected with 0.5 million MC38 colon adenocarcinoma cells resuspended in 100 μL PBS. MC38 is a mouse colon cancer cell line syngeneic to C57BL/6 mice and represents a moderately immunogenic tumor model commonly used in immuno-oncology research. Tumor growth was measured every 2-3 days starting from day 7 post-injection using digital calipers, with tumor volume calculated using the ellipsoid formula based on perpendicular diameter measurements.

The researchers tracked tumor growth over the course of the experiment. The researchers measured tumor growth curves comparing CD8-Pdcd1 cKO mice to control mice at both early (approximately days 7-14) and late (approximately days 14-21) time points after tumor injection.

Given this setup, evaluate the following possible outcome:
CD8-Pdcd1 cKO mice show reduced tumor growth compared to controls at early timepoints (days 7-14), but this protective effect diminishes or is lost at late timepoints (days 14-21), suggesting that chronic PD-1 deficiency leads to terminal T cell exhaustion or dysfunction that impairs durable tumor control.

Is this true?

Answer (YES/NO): NO